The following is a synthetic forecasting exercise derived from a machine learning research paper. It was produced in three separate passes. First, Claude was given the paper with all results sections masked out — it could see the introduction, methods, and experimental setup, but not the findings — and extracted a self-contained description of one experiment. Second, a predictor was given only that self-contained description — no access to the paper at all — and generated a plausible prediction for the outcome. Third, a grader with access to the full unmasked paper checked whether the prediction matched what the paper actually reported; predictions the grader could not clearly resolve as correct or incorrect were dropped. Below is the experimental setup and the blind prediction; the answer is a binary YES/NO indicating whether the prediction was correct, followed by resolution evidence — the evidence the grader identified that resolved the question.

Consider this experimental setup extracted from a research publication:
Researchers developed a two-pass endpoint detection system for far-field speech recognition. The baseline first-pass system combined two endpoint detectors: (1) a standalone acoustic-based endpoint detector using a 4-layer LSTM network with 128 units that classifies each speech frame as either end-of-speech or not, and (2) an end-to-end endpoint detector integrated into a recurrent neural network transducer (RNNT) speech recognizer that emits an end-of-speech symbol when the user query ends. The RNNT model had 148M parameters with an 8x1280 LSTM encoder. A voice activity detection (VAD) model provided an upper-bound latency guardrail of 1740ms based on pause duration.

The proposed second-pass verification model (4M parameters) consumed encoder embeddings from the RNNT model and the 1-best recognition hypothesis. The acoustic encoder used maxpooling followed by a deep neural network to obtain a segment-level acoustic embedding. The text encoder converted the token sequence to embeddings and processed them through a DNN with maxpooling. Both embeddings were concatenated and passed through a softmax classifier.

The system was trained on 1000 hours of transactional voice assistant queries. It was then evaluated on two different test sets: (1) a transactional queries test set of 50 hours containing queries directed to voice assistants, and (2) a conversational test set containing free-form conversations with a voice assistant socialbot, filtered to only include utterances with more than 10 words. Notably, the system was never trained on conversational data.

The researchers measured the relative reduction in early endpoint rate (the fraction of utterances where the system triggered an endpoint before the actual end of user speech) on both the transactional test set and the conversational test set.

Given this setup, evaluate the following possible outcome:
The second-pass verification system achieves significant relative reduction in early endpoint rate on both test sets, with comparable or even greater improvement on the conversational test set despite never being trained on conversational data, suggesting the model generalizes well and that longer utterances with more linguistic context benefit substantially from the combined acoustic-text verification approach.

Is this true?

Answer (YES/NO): NO